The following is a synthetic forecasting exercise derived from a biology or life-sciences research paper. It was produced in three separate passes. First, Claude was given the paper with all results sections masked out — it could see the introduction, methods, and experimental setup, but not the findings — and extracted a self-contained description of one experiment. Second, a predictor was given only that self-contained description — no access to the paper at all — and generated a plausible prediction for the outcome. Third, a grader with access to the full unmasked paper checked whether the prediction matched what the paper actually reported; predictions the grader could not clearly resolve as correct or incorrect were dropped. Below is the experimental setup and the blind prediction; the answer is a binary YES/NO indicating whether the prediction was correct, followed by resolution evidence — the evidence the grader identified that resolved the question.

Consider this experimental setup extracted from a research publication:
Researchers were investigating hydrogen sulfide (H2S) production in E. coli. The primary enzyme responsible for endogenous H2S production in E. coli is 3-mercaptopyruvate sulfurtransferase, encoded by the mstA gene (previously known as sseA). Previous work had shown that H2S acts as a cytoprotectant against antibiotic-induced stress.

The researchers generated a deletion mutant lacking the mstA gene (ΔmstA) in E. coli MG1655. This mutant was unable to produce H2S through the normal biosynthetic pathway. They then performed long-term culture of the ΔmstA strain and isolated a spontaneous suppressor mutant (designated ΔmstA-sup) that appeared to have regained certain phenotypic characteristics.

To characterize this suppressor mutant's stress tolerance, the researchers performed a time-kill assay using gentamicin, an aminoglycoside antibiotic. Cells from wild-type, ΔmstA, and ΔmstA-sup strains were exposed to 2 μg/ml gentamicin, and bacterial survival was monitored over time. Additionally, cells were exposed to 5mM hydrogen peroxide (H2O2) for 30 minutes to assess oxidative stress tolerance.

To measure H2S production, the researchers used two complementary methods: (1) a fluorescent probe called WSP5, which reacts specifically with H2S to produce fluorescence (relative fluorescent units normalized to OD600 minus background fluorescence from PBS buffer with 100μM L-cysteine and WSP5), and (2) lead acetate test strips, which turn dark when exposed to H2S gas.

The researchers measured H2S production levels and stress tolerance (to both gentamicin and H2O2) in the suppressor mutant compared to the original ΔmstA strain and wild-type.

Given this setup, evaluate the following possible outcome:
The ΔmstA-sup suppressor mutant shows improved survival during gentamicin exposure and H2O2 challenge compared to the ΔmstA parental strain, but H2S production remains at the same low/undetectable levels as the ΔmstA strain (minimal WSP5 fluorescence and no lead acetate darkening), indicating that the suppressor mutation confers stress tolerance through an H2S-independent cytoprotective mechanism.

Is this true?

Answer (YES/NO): NO